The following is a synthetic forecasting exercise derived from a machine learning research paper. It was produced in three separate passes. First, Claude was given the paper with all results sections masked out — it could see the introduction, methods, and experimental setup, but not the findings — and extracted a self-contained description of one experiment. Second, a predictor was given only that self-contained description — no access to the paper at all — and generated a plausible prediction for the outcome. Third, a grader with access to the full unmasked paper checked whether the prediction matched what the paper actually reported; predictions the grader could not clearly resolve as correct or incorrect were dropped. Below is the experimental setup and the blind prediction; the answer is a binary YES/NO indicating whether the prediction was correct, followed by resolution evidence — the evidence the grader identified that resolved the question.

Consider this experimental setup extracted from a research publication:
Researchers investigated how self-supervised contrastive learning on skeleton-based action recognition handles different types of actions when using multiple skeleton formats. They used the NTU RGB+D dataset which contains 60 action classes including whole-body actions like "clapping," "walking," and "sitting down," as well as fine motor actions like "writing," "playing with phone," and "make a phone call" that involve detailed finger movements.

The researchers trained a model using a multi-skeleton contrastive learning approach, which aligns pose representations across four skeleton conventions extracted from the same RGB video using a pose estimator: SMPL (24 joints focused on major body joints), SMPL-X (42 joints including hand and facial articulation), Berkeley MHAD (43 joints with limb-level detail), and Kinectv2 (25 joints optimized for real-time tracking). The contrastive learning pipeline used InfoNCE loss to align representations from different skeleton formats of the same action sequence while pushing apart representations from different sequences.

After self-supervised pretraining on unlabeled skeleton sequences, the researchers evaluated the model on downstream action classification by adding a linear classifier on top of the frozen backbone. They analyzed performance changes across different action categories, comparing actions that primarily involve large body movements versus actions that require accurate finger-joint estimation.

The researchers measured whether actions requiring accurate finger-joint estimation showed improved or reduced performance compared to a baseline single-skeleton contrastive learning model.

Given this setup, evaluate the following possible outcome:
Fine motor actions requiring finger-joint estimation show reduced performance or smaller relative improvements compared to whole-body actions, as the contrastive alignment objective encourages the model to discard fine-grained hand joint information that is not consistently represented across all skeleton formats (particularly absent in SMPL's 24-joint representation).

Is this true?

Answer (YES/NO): YES